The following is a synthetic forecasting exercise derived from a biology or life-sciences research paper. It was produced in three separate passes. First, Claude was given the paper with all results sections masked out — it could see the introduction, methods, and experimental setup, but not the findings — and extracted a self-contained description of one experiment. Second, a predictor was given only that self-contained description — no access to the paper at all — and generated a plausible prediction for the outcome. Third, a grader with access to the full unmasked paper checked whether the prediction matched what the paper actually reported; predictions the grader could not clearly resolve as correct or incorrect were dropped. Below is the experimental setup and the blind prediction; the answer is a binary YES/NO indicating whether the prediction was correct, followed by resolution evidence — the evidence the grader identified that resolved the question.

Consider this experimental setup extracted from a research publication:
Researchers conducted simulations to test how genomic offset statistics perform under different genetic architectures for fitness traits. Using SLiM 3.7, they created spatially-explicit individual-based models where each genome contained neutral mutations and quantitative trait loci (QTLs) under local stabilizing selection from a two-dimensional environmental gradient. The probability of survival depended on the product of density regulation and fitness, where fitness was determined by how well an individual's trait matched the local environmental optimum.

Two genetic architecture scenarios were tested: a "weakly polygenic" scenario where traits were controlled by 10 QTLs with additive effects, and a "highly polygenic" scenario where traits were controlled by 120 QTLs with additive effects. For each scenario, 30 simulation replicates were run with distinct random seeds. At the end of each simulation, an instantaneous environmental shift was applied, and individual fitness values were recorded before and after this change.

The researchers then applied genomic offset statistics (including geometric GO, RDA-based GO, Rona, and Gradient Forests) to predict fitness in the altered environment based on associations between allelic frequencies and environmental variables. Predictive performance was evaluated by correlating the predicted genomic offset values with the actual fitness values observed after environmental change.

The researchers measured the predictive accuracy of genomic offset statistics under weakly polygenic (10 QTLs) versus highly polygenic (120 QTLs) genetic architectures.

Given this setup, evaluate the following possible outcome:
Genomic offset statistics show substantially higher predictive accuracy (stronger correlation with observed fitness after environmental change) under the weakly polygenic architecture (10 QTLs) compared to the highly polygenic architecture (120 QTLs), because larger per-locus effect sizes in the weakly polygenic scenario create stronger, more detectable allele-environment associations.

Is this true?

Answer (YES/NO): NO